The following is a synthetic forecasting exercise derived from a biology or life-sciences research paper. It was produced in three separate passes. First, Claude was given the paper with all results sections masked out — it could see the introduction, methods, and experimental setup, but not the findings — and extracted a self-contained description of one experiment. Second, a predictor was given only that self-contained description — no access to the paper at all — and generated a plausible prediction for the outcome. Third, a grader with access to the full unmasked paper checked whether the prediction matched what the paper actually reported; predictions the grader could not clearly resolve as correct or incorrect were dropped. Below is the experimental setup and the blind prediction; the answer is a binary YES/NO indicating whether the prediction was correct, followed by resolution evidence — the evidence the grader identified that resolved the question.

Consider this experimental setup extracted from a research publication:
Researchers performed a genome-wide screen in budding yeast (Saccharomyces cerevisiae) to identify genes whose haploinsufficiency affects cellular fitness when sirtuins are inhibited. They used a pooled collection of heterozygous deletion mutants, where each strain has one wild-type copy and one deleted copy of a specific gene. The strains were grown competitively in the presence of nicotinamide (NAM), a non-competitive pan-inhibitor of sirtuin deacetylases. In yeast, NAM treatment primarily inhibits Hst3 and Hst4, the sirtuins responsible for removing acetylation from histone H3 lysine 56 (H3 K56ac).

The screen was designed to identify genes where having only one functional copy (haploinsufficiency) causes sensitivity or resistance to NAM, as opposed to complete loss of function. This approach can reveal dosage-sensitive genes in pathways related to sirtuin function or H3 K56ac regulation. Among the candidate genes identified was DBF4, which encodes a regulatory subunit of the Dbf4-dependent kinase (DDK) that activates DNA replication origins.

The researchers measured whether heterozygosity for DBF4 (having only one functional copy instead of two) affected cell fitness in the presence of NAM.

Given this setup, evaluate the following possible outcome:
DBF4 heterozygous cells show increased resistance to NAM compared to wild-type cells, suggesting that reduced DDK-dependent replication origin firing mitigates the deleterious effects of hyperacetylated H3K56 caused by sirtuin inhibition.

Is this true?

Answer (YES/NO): NO